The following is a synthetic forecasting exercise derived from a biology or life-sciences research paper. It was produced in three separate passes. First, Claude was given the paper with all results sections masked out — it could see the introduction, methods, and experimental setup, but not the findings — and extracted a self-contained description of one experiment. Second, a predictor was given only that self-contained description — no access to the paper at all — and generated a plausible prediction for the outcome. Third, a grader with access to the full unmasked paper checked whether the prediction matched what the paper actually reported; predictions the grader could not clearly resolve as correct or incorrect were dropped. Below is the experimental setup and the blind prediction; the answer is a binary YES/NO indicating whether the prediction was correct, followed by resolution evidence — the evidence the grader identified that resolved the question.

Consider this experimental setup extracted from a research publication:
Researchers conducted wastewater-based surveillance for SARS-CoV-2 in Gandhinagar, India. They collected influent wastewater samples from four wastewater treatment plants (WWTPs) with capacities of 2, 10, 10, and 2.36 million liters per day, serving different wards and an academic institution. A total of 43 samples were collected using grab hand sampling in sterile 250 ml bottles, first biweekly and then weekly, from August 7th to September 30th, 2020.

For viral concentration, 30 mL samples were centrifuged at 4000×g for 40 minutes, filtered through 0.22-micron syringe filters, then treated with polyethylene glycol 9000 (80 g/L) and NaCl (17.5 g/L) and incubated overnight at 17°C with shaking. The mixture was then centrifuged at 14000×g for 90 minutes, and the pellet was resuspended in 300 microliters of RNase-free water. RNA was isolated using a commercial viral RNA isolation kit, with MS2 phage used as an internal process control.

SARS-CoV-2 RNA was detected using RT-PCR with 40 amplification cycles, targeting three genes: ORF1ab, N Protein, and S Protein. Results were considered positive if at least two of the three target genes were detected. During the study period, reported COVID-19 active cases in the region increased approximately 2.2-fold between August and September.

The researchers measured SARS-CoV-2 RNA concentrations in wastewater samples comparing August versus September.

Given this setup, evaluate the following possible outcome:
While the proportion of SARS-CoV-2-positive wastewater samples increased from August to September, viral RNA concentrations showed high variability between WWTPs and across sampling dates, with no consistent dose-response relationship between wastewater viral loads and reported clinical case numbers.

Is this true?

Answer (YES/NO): NO